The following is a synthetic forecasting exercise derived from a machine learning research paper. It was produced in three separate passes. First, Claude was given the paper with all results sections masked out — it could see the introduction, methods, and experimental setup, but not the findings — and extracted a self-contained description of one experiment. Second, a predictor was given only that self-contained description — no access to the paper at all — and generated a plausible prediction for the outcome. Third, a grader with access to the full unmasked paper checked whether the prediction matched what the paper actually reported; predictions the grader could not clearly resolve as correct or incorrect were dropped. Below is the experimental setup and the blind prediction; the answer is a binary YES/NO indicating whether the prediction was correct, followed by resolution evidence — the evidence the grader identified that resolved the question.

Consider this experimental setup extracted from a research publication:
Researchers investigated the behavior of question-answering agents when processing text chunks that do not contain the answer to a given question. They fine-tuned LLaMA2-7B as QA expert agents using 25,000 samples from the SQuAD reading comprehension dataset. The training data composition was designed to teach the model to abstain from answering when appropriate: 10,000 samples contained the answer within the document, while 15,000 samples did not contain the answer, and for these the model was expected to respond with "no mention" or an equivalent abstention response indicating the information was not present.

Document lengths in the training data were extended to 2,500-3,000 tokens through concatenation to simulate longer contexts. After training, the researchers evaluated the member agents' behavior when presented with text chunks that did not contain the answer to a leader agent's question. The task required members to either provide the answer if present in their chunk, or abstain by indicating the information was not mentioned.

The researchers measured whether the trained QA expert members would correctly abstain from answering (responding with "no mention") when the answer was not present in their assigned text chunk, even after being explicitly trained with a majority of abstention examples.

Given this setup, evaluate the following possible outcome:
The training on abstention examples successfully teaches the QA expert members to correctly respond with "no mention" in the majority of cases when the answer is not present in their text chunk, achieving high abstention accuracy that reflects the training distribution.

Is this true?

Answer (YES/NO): NO